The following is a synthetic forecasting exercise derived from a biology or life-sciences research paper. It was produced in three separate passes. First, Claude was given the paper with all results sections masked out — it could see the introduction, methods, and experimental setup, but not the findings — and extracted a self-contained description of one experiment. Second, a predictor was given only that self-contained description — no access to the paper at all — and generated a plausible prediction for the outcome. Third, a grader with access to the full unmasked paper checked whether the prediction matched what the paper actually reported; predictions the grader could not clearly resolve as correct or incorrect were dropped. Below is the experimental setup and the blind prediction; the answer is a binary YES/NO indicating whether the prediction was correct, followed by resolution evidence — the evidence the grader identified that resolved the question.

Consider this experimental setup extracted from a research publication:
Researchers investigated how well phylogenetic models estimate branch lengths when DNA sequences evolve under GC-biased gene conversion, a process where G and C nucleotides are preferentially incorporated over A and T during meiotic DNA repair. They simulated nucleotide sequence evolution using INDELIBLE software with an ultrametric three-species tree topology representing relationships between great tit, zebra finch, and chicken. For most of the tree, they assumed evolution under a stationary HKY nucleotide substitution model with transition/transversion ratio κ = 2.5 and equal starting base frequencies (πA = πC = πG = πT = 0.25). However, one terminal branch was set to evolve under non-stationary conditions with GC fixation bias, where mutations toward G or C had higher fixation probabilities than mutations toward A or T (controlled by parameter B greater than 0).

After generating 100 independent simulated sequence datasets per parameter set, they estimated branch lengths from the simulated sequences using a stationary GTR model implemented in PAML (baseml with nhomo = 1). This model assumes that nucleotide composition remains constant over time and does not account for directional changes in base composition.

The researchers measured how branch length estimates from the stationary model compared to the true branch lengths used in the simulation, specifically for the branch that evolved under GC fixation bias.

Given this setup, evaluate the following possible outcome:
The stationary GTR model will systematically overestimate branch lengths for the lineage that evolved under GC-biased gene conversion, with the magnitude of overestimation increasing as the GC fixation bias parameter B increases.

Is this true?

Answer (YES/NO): YES